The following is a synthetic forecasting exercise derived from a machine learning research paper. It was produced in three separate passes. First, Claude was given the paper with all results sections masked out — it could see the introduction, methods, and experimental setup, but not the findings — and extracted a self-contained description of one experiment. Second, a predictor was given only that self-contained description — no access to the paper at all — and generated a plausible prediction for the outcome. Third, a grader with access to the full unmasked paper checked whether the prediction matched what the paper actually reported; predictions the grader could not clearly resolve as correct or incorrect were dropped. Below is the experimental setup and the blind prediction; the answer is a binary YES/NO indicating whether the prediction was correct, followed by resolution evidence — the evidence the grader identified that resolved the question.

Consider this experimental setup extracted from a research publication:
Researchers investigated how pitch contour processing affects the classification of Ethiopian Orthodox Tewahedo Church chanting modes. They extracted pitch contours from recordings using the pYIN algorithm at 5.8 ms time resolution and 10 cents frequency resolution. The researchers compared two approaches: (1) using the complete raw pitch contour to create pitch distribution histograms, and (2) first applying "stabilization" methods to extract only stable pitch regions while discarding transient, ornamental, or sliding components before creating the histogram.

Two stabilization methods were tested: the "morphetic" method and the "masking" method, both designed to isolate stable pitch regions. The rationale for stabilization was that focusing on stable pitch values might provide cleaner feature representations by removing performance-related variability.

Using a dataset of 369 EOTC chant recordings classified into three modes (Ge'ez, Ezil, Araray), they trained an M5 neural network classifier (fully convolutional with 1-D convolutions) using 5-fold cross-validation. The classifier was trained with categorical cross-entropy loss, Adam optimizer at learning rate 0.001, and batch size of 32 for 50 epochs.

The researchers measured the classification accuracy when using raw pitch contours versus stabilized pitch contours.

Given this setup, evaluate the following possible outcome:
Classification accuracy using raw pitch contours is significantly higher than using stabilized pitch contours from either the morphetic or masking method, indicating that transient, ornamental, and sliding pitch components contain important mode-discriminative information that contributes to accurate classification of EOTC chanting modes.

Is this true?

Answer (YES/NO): NO